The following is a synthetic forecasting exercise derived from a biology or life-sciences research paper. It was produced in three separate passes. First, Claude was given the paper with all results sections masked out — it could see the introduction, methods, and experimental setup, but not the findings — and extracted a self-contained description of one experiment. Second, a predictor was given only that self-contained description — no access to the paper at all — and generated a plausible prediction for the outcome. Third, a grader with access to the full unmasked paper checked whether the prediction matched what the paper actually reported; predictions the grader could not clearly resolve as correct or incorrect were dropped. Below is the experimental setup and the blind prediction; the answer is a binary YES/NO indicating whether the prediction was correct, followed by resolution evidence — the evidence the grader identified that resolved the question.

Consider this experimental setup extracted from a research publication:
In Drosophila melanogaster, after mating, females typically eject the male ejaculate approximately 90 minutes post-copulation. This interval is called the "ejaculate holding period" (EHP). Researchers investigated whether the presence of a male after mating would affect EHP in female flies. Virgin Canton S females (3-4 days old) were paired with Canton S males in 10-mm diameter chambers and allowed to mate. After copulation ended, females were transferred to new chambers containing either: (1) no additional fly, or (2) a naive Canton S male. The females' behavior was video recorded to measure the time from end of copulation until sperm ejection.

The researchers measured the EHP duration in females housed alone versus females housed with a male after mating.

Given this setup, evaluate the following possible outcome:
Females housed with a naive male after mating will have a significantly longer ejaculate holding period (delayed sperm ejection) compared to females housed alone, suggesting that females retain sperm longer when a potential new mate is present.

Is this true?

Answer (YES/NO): NO